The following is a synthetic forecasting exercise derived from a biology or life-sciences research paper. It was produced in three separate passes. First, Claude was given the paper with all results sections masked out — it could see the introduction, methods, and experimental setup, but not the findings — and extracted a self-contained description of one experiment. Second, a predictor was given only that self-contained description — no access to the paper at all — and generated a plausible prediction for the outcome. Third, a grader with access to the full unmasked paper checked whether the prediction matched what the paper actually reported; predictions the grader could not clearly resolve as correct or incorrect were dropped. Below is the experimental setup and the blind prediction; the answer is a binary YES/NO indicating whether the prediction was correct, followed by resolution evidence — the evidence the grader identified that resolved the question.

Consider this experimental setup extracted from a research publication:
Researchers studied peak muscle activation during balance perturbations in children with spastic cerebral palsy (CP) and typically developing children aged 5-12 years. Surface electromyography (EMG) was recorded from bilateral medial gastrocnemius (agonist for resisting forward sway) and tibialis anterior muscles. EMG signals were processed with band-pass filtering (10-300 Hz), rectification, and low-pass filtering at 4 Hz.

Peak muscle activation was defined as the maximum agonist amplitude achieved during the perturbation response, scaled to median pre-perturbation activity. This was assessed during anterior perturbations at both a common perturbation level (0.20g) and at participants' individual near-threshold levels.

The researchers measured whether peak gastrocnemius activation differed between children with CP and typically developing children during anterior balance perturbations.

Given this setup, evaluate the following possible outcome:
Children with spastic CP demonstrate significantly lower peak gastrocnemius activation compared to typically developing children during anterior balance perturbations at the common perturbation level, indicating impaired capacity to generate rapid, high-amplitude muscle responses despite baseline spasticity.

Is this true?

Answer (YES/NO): NO